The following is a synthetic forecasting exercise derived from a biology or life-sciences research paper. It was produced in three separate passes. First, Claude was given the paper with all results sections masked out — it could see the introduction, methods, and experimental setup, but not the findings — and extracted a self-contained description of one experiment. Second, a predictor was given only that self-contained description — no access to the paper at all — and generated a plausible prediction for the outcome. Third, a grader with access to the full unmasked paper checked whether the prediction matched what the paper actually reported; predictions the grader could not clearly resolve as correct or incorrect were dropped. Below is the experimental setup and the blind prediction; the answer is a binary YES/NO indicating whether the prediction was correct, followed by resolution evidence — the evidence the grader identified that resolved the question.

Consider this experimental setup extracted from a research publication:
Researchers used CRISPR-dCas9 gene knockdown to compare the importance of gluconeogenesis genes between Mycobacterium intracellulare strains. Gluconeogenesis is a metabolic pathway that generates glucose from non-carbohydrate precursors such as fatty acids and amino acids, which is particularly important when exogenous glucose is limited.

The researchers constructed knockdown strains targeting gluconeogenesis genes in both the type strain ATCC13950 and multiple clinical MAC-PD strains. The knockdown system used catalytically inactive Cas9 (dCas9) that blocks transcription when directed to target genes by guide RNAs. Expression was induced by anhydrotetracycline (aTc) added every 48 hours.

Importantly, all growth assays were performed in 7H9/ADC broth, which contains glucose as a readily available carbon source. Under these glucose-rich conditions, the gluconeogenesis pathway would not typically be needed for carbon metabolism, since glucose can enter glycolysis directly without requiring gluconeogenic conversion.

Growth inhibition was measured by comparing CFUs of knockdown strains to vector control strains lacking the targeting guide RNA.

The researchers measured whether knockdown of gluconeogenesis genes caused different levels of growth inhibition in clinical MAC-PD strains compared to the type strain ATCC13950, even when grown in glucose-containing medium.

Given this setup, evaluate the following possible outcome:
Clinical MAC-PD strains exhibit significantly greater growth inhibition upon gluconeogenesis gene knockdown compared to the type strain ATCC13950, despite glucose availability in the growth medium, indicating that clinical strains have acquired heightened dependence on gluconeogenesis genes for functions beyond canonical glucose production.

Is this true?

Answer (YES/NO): YES